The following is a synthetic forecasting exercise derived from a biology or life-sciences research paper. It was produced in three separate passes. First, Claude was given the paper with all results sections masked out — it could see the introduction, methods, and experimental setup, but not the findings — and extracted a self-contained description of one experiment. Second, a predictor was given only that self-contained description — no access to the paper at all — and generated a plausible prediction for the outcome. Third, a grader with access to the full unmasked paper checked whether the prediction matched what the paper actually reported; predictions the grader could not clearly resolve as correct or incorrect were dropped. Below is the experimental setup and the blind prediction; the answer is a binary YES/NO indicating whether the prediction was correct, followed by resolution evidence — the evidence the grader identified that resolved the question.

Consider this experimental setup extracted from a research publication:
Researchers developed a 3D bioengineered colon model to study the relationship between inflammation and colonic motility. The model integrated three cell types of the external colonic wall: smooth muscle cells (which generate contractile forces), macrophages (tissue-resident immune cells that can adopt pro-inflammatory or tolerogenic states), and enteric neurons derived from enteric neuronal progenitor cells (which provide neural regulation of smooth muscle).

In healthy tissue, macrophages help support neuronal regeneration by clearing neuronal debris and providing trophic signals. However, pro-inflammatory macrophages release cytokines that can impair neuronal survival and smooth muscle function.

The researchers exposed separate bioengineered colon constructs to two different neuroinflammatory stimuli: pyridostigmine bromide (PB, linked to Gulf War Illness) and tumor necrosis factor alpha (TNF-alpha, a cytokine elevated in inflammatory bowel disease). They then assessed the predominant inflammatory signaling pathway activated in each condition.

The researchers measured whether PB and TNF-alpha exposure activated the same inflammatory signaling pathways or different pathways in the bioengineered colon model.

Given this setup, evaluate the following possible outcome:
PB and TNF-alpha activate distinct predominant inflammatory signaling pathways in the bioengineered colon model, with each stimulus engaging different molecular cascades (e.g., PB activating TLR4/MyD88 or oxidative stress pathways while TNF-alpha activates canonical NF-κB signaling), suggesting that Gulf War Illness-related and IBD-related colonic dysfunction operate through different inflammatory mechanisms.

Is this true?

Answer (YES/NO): YES